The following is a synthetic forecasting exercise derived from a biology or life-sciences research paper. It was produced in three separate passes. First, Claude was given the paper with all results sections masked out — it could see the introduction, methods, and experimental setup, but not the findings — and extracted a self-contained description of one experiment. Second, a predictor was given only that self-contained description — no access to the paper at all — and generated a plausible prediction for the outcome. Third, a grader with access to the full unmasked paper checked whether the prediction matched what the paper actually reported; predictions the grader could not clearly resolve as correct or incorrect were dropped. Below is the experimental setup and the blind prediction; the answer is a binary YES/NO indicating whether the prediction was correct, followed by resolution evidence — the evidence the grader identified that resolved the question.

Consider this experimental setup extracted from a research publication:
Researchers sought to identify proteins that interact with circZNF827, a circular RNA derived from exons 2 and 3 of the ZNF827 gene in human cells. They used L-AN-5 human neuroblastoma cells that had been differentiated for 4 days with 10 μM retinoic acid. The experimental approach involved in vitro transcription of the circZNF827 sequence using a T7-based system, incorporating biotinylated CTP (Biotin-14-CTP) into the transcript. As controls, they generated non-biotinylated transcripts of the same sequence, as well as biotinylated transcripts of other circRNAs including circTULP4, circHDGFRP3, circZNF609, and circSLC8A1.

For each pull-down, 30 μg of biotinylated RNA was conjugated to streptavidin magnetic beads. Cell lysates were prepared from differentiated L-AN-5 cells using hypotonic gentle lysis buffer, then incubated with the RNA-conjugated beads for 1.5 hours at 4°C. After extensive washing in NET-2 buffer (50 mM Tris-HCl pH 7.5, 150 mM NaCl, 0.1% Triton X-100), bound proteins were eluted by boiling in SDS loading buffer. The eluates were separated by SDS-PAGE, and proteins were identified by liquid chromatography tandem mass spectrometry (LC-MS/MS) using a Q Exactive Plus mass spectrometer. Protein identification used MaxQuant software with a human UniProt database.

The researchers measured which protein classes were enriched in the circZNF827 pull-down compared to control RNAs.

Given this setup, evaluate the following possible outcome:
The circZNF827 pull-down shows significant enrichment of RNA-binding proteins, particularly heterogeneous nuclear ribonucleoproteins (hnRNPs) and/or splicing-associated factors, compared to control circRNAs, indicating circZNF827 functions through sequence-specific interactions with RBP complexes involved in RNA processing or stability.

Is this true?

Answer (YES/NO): NO